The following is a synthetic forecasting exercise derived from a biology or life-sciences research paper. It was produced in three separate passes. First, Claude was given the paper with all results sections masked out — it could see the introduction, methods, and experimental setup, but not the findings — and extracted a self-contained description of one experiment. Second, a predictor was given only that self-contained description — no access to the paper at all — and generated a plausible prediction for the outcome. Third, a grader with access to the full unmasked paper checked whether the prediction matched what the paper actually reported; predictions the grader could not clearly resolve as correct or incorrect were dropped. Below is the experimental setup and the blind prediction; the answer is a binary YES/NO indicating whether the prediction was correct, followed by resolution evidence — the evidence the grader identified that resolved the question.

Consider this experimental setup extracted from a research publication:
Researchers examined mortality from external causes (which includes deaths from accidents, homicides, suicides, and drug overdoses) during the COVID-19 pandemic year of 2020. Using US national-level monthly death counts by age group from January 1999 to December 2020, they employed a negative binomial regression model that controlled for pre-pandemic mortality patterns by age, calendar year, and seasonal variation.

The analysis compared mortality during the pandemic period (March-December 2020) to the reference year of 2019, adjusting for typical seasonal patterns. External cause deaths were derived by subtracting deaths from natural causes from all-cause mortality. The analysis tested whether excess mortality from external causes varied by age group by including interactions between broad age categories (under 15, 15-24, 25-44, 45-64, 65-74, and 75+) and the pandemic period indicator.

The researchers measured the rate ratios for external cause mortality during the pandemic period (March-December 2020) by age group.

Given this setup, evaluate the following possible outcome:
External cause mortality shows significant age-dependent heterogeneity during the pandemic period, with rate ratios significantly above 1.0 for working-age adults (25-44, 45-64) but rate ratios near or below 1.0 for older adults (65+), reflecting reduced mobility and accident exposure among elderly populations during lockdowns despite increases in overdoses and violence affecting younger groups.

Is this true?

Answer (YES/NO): NO